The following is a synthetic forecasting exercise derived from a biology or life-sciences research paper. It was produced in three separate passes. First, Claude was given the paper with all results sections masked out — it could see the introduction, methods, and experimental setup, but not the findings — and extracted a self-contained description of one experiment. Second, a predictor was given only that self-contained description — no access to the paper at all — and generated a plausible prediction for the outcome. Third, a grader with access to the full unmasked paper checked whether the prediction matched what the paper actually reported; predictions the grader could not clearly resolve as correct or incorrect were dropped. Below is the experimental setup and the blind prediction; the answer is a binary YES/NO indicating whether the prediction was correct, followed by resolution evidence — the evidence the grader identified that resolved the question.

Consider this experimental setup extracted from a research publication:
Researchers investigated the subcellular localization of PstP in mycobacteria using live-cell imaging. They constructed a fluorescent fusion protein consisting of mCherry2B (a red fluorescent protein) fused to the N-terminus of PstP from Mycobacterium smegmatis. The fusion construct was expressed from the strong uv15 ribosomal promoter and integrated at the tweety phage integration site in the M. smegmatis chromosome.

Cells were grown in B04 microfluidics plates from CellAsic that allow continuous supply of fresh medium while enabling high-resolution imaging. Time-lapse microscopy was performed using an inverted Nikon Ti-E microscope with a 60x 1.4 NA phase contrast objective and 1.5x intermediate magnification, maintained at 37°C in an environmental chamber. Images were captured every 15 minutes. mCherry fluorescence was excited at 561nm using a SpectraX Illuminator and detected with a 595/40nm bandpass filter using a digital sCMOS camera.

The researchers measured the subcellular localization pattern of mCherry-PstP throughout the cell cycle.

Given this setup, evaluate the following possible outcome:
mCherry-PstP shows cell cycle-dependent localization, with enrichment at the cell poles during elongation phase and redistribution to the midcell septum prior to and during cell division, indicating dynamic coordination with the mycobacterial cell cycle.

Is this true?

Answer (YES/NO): NO